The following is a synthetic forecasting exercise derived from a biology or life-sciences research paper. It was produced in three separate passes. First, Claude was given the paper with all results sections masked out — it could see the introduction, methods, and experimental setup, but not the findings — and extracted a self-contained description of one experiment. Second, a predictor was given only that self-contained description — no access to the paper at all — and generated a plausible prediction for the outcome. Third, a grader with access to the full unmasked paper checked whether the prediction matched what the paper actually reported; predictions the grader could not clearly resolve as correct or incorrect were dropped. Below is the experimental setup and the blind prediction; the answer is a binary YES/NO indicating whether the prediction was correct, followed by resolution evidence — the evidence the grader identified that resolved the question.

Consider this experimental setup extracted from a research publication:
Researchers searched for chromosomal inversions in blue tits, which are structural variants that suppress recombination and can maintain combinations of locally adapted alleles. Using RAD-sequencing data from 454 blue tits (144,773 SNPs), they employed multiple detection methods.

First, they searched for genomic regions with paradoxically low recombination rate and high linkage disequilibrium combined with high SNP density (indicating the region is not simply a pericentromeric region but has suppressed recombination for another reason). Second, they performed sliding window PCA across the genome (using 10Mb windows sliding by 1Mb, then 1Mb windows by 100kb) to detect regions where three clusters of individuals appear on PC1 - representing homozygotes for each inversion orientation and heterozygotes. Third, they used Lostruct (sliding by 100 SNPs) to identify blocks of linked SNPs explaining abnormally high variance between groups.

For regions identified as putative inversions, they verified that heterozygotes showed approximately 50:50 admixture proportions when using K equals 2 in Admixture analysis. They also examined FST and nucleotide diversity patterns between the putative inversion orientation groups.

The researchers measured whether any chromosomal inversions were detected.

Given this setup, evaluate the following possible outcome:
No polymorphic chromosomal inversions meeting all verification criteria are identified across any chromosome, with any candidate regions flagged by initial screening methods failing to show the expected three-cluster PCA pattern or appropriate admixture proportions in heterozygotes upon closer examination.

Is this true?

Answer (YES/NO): NO